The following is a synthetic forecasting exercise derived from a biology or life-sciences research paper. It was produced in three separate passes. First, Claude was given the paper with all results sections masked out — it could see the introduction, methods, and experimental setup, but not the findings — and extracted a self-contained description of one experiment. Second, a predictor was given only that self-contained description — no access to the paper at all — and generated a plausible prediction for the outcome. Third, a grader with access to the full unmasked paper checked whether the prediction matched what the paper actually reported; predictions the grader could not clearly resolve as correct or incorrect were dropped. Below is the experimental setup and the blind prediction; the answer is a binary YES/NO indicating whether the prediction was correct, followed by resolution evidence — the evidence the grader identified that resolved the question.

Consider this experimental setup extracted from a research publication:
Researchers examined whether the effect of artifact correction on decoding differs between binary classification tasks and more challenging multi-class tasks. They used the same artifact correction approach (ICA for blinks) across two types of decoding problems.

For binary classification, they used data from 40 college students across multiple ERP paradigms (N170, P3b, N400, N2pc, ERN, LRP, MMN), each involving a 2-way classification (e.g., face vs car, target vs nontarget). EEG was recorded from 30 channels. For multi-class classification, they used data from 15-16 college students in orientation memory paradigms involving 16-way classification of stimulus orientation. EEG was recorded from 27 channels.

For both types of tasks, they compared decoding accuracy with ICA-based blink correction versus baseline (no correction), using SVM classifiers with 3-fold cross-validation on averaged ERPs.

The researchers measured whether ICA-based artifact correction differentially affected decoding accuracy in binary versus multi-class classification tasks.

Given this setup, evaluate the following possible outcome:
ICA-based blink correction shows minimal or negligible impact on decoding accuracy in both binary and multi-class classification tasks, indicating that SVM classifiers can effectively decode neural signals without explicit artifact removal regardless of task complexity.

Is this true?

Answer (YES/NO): YES